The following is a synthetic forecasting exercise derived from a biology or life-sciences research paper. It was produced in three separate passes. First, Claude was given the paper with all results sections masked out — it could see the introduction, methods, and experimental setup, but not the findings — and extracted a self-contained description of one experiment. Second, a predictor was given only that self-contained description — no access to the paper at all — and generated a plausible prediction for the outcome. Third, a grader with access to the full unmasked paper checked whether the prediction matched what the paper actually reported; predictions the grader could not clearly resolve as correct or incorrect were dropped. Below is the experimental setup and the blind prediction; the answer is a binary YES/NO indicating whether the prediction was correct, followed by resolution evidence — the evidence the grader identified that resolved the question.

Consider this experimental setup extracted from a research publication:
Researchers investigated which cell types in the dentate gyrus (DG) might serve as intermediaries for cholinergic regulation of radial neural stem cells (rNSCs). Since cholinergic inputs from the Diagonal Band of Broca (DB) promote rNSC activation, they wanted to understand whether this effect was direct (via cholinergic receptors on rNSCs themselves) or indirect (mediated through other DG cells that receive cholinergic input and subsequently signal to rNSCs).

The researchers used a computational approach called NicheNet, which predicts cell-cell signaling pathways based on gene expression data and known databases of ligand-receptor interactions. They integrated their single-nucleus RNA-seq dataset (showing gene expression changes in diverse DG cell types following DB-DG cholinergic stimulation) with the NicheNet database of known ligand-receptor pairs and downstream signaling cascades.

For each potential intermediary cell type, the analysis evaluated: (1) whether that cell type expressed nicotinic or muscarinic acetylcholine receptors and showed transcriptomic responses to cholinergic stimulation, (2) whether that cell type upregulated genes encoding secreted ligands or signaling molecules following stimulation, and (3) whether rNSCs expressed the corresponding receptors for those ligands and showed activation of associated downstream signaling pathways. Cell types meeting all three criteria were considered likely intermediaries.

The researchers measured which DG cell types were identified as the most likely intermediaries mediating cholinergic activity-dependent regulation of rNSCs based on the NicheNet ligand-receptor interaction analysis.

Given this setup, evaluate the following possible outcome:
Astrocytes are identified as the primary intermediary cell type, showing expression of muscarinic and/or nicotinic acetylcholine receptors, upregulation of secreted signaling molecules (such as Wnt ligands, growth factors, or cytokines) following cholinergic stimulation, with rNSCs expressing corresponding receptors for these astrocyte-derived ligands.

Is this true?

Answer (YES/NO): NO